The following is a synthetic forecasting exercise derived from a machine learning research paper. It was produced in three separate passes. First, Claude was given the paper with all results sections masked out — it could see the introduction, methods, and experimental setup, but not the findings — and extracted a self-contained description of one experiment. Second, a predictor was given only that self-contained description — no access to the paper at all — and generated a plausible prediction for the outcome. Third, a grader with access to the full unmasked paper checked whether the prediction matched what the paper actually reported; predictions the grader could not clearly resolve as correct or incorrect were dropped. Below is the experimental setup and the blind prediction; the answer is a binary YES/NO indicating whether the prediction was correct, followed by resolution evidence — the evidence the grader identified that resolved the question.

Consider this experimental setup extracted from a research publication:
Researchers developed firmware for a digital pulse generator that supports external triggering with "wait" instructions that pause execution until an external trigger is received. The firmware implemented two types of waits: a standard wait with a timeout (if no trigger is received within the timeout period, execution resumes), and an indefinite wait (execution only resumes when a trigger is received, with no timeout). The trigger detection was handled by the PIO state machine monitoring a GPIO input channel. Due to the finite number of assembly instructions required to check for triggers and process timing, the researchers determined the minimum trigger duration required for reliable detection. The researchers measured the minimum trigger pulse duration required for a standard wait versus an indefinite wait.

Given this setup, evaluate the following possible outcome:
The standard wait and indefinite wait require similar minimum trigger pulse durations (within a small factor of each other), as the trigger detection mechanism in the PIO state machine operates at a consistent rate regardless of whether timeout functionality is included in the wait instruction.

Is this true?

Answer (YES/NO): NO